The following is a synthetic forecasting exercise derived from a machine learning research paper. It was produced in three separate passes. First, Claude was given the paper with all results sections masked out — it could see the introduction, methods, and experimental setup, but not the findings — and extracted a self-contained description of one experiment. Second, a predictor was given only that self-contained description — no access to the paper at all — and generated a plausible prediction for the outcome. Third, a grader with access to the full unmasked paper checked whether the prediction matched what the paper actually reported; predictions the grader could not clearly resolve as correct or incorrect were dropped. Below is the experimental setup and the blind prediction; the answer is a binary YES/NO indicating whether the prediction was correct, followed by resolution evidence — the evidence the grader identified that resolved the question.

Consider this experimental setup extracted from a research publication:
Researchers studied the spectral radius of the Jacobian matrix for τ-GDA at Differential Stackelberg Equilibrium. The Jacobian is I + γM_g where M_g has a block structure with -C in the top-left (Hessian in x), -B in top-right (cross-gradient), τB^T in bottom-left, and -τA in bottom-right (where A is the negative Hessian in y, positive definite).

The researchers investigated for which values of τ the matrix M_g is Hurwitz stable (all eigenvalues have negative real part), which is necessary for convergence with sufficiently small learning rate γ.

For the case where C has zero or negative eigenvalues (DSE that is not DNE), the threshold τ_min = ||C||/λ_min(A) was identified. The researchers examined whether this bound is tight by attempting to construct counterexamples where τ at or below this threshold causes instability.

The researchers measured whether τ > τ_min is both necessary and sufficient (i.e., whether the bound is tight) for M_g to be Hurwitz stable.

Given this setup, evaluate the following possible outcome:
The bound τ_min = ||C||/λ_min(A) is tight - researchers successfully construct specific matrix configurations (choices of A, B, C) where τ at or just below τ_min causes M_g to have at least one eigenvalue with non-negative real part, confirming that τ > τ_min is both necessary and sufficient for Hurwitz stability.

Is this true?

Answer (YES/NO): YES